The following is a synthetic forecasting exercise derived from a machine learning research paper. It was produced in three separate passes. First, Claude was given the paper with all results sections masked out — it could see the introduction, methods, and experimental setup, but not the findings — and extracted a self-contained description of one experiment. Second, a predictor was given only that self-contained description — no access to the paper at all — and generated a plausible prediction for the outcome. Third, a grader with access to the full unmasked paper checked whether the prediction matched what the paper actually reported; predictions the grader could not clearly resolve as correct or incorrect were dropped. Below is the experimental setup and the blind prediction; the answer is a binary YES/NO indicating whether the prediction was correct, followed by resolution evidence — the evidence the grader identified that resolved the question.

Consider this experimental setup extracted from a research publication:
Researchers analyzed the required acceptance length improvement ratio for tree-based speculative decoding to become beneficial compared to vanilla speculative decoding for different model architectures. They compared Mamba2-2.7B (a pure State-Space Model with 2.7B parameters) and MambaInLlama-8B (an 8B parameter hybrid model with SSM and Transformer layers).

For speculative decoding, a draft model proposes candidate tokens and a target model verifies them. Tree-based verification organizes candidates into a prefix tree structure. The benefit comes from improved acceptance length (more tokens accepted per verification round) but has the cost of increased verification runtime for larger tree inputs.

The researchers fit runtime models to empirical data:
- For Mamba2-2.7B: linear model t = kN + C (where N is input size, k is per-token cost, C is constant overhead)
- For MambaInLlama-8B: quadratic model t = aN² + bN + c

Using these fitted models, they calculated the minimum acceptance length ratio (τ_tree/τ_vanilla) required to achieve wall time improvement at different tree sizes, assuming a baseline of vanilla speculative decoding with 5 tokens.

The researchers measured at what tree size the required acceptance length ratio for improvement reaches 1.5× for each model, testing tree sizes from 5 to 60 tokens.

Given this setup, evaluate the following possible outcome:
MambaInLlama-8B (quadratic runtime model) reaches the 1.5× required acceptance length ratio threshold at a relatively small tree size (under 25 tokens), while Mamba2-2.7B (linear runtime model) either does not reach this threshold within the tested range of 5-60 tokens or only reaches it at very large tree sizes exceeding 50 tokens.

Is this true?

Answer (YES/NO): NO